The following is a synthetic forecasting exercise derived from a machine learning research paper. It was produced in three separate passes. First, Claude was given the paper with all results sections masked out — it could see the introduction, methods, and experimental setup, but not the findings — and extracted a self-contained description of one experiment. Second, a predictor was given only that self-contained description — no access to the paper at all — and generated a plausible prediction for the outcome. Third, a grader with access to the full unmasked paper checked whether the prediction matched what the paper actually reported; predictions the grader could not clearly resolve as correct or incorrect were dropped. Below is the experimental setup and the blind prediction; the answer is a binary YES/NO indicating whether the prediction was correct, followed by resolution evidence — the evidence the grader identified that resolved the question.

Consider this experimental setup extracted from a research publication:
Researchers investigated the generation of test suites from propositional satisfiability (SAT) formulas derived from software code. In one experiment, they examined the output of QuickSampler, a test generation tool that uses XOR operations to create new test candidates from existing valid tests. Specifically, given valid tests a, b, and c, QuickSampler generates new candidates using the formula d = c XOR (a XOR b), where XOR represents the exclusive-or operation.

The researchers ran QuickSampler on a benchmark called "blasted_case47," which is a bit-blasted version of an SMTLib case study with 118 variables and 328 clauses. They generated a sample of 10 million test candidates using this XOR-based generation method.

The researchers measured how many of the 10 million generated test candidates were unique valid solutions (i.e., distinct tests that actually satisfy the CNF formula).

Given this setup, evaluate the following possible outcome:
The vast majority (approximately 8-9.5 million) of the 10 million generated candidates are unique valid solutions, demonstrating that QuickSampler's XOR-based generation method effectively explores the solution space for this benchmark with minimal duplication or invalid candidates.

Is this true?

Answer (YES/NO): NO